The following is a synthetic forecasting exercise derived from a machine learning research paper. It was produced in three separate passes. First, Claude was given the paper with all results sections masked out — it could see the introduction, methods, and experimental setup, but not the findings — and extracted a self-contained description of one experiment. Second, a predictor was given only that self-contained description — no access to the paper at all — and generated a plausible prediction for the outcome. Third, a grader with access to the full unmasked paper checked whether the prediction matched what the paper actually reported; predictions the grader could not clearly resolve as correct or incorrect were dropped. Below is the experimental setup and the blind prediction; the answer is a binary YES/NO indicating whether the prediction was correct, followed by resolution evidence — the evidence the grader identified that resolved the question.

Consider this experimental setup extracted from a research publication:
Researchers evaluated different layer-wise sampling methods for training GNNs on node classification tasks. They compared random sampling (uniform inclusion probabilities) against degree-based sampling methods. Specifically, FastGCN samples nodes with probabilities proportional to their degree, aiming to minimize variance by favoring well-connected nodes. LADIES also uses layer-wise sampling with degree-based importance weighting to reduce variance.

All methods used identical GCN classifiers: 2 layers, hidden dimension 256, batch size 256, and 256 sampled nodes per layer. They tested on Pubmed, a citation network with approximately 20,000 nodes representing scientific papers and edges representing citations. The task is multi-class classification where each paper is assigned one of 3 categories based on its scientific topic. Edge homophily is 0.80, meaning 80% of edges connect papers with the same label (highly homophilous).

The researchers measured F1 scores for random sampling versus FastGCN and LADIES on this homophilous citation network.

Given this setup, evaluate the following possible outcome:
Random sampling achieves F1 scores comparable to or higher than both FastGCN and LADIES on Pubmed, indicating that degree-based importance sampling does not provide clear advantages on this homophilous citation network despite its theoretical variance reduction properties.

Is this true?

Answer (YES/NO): YES